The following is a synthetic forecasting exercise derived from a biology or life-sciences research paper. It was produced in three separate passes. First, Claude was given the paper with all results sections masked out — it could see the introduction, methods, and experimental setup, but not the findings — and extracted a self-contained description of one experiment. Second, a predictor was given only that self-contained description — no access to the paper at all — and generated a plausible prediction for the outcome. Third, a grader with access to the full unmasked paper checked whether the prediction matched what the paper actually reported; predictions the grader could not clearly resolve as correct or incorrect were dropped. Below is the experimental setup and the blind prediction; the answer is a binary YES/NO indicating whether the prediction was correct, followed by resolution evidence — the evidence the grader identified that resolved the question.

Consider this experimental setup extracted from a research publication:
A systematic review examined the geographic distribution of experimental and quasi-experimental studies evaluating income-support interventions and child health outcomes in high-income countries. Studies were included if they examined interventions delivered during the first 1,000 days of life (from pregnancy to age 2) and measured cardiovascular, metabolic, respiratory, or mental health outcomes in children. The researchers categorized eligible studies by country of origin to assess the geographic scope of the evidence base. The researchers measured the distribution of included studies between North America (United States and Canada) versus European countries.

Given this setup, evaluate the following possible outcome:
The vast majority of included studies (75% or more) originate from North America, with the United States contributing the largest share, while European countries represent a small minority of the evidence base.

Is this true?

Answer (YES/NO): YES